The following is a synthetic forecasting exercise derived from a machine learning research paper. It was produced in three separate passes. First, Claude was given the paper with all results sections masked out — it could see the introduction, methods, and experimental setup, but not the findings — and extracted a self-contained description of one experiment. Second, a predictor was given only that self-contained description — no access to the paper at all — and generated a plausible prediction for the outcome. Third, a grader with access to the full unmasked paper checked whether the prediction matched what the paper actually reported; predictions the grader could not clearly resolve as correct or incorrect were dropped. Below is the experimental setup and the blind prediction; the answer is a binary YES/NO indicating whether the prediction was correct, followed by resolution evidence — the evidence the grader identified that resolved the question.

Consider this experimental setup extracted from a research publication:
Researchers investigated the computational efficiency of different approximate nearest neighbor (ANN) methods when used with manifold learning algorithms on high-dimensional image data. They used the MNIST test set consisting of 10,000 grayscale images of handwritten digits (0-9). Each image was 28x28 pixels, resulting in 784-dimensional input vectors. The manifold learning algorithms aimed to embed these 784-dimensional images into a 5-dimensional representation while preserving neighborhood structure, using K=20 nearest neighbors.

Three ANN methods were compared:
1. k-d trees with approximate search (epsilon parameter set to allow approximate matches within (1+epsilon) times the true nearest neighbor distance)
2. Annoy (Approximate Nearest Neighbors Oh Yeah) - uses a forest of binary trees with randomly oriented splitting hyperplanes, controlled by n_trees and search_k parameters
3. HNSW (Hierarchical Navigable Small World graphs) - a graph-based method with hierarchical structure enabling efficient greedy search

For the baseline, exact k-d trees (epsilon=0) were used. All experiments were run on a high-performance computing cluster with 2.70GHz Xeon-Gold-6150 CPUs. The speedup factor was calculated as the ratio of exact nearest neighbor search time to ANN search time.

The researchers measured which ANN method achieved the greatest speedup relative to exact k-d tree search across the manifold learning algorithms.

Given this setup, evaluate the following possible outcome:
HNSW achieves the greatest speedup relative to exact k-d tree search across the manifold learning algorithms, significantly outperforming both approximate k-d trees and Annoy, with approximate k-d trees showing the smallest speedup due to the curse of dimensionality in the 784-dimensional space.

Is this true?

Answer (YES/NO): NO